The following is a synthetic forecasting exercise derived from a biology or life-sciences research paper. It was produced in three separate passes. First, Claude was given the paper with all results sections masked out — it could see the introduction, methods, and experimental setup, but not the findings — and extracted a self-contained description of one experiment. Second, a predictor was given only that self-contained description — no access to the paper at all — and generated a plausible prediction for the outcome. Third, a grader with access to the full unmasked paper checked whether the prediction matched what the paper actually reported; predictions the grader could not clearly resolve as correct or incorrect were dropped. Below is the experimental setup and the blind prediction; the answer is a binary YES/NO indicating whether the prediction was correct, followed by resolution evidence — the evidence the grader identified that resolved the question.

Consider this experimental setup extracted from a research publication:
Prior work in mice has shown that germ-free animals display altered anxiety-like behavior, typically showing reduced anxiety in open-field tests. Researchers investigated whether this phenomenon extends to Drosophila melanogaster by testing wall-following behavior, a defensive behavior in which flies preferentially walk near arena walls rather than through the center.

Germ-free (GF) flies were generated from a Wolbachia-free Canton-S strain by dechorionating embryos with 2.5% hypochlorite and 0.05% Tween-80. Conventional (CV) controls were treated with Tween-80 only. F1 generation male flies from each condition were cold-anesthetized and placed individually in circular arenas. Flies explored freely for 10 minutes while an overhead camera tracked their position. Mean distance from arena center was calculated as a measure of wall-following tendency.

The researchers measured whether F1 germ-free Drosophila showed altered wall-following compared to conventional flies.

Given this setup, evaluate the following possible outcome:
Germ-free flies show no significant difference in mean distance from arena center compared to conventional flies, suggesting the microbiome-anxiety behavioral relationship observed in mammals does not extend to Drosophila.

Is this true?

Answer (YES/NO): YES